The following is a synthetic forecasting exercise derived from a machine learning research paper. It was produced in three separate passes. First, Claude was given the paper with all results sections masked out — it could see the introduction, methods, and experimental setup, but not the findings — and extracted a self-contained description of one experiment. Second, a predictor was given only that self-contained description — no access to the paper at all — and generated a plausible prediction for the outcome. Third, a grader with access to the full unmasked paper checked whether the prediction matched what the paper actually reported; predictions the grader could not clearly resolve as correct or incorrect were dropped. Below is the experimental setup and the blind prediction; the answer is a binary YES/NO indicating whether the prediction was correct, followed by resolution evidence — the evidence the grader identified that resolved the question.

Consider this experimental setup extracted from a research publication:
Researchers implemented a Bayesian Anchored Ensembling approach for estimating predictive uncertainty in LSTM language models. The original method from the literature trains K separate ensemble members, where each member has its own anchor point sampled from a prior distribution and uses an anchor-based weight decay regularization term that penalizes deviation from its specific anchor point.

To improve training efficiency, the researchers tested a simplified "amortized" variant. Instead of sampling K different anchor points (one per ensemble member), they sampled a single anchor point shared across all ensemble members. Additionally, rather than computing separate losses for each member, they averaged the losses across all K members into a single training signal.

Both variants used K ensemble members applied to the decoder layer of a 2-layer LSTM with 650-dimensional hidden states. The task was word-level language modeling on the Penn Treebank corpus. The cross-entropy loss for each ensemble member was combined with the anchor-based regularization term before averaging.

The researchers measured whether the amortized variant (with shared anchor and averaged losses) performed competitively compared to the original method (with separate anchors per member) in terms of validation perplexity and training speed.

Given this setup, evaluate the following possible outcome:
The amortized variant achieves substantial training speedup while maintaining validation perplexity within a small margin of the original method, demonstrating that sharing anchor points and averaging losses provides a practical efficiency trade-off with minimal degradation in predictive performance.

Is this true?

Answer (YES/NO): NO